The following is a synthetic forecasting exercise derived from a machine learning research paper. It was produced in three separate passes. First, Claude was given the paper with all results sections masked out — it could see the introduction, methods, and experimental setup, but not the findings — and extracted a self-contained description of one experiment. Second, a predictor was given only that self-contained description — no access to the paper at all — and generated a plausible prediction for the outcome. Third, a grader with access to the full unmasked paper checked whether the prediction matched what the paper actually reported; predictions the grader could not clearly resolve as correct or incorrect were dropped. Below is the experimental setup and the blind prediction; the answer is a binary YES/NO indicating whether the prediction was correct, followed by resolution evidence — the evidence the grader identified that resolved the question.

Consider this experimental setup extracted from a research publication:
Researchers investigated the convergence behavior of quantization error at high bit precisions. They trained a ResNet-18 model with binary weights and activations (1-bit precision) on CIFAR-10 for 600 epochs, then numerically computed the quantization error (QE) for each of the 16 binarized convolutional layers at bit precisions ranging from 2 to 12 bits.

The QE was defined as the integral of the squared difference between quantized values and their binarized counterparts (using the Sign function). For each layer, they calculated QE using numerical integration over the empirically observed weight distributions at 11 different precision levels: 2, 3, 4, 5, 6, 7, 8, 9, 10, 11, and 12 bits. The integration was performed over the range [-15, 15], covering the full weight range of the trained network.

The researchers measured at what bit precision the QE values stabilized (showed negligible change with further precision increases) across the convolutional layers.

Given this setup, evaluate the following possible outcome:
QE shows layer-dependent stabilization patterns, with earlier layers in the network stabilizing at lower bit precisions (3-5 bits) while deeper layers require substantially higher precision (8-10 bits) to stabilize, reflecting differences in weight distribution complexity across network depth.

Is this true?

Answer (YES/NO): NO